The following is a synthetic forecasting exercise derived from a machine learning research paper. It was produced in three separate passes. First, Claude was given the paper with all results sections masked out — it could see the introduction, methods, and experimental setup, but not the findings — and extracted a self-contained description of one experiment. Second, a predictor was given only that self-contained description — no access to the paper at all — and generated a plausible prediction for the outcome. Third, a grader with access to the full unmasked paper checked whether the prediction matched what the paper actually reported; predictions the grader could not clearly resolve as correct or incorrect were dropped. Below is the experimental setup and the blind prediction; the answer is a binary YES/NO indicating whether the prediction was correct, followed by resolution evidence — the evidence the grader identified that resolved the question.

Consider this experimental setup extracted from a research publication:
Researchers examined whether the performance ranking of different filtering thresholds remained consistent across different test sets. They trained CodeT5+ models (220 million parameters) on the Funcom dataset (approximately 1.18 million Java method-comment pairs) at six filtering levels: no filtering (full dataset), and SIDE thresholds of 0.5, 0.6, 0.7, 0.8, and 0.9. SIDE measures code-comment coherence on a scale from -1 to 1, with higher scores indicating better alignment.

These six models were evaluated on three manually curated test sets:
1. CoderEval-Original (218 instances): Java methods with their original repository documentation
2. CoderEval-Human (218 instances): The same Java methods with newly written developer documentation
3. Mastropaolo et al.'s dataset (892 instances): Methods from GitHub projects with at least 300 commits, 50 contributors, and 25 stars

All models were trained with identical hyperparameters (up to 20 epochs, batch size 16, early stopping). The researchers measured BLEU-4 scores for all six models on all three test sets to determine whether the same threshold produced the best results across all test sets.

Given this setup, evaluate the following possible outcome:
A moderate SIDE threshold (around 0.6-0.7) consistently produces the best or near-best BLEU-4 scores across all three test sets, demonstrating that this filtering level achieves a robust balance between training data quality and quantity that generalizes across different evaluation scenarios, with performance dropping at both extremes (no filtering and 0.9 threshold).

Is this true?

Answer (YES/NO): YES